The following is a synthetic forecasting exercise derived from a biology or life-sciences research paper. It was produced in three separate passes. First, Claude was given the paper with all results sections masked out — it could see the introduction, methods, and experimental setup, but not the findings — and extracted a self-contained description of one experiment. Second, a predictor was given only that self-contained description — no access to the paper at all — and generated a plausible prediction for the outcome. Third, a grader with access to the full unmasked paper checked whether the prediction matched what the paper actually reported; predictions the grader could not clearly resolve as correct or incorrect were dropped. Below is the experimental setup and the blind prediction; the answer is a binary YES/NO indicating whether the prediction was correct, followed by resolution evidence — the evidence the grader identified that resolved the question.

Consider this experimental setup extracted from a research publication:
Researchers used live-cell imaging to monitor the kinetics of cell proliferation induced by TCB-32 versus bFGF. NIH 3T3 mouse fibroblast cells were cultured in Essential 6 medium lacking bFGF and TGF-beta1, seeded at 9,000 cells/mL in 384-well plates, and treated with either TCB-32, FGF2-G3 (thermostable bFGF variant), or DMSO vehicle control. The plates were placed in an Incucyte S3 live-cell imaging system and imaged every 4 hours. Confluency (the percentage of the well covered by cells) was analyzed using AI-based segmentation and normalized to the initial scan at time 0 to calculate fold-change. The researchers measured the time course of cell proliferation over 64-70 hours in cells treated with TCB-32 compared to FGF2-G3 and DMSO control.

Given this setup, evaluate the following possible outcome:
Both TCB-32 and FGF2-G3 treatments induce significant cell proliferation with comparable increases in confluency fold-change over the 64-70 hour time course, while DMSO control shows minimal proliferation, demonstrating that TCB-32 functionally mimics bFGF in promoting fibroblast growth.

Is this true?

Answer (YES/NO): NO